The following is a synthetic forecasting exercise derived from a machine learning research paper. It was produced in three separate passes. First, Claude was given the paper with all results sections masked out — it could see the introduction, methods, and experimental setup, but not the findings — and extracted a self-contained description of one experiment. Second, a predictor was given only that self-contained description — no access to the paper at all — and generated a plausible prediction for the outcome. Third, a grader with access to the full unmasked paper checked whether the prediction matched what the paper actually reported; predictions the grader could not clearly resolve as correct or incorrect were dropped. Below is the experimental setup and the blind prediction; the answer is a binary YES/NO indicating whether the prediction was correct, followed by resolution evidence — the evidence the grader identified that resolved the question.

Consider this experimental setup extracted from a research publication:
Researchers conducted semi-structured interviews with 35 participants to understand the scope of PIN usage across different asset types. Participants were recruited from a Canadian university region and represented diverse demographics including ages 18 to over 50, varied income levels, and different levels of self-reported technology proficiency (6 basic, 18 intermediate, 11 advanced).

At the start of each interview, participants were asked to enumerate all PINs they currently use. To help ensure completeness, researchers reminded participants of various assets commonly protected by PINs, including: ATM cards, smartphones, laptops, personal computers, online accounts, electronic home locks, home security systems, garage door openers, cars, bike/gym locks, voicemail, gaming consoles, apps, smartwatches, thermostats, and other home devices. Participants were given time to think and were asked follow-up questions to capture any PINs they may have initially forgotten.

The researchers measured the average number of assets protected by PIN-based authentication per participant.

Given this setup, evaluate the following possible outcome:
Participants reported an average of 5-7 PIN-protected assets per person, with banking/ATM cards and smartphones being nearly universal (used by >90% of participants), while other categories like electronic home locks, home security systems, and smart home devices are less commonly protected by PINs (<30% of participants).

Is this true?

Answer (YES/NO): NO